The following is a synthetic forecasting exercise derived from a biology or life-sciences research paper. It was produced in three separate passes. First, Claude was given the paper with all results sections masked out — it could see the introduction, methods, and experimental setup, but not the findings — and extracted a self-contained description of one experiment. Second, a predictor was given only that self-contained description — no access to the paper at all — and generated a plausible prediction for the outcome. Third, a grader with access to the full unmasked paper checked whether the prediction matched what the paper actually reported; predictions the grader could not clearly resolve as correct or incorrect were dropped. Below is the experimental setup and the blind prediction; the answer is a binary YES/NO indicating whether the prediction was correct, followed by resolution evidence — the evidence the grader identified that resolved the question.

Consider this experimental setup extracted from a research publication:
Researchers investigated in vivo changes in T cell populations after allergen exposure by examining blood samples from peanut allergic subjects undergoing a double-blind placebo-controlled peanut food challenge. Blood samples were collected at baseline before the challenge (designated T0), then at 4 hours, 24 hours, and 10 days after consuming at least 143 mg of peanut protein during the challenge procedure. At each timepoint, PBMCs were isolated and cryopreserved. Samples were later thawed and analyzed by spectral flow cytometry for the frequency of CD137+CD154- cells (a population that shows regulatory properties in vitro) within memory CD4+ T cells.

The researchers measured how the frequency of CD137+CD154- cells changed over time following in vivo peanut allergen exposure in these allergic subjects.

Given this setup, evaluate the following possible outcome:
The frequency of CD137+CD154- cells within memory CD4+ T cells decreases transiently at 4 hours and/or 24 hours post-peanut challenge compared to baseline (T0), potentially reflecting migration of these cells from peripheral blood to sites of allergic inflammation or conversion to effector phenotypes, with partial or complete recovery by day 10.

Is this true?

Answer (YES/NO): NO